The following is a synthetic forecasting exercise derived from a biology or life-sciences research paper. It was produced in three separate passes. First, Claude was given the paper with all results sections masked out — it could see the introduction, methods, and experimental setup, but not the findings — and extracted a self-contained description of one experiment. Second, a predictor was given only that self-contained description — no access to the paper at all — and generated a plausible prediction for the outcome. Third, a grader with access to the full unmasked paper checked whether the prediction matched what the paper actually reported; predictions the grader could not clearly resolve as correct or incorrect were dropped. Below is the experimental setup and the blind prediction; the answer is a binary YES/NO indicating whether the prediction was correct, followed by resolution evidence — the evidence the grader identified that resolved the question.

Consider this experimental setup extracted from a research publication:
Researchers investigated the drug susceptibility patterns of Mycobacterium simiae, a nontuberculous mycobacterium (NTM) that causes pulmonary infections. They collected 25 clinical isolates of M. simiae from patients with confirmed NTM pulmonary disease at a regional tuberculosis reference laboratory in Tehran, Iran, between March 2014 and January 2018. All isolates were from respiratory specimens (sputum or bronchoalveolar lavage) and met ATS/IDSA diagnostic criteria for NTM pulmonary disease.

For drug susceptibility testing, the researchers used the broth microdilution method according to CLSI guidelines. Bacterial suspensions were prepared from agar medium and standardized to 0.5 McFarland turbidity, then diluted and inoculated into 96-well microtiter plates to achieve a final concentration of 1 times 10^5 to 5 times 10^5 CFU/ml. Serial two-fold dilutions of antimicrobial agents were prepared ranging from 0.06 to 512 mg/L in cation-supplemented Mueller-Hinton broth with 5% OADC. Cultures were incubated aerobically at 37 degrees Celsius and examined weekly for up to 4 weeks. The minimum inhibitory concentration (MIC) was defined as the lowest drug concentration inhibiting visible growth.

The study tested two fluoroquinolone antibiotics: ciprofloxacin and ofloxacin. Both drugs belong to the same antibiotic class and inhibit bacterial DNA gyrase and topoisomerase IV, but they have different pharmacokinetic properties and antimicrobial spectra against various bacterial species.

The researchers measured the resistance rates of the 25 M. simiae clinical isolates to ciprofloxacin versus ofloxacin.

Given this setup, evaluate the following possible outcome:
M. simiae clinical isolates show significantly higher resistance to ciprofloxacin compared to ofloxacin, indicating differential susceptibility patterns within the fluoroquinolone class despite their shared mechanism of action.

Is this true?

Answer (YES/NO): YES